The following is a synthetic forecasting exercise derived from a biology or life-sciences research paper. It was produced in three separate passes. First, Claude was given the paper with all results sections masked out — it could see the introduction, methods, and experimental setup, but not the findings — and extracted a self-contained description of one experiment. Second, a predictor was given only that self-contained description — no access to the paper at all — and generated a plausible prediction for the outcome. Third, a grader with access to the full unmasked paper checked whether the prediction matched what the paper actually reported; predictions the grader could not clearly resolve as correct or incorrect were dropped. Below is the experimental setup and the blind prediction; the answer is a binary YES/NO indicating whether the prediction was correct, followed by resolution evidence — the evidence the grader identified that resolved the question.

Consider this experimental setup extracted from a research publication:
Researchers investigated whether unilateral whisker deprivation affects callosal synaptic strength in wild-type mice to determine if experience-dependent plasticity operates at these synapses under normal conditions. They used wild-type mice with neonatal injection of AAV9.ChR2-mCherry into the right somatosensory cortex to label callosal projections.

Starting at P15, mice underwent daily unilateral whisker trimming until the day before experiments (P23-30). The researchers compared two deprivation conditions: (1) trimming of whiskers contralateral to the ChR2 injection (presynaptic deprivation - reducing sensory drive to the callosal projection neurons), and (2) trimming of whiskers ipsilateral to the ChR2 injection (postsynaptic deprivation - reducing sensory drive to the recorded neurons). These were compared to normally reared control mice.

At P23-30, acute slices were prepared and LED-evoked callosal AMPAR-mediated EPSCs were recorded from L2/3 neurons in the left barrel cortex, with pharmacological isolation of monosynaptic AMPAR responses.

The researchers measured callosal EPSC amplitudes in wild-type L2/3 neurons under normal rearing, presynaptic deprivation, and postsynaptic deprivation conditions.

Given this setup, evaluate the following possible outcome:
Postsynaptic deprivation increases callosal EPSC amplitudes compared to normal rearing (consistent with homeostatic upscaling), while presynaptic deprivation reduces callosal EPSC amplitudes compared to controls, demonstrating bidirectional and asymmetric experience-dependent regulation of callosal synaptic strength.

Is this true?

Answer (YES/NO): NO